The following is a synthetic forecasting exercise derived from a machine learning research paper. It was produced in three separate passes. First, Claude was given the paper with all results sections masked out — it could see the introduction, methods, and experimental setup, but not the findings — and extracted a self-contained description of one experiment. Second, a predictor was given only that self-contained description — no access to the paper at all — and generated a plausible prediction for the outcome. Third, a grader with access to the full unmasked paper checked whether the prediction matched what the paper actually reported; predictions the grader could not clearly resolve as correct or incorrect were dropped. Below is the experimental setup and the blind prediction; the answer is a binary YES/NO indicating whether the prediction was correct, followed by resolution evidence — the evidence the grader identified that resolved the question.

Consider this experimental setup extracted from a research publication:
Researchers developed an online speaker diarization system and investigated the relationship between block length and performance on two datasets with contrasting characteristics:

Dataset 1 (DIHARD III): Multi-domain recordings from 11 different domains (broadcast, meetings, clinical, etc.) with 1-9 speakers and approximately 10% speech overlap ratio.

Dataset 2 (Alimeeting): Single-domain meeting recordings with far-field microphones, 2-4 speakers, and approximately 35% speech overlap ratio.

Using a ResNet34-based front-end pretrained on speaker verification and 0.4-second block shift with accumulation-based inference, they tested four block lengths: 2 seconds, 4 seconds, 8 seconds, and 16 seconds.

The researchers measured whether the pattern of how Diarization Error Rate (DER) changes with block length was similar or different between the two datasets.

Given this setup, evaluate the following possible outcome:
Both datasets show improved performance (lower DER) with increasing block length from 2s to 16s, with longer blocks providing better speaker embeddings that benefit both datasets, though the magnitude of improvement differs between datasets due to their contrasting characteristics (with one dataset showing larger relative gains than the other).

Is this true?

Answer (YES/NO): YES